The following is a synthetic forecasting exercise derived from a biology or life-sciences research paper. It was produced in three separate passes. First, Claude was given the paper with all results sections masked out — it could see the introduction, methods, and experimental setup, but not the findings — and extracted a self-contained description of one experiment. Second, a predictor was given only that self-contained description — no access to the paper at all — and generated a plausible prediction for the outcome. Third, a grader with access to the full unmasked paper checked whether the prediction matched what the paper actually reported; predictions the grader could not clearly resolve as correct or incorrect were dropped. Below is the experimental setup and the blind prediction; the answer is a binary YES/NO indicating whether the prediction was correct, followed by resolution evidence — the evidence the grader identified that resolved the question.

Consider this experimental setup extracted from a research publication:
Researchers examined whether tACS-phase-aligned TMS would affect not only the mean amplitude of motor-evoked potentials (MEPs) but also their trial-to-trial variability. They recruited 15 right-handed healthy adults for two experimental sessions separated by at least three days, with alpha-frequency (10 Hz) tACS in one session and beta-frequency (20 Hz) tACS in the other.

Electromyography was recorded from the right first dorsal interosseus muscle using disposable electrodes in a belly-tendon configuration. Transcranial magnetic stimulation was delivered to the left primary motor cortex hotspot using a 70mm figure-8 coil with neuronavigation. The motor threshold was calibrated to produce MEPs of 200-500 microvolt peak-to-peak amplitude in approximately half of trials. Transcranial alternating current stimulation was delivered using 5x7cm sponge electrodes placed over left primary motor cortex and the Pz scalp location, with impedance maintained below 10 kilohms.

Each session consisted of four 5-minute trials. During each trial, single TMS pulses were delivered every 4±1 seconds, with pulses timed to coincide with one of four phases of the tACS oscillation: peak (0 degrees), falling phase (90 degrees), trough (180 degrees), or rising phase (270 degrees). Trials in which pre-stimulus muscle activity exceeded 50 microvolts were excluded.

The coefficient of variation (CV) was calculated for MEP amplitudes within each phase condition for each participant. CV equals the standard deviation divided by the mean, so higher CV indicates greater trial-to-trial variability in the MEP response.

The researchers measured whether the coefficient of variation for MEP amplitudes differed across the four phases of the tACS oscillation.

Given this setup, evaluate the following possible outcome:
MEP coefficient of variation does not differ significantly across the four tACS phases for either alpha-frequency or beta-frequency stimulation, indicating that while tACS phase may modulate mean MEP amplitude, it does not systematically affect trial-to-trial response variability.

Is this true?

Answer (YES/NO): NO